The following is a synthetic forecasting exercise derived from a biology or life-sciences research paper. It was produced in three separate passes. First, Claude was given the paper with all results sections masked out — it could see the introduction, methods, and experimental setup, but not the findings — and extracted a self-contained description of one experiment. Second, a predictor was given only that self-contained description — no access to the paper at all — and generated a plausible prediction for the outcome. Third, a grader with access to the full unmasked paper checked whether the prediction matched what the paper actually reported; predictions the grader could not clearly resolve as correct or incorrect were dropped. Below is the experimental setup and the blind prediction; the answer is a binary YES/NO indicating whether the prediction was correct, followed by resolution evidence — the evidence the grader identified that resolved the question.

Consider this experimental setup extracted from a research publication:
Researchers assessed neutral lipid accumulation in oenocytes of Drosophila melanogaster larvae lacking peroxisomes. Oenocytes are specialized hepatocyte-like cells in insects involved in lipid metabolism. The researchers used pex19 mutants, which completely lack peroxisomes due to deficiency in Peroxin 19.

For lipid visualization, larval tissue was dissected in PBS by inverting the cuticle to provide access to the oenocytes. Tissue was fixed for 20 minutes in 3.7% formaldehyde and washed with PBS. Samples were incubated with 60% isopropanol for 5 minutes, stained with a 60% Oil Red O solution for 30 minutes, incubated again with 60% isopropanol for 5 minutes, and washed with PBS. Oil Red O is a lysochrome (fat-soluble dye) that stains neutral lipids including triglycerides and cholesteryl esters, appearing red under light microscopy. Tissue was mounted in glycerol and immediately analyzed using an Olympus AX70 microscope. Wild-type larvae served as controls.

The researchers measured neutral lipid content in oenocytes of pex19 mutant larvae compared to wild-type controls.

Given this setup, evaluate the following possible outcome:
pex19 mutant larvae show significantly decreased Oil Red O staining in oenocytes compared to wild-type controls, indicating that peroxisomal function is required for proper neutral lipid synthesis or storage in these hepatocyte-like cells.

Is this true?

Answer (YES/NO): NO